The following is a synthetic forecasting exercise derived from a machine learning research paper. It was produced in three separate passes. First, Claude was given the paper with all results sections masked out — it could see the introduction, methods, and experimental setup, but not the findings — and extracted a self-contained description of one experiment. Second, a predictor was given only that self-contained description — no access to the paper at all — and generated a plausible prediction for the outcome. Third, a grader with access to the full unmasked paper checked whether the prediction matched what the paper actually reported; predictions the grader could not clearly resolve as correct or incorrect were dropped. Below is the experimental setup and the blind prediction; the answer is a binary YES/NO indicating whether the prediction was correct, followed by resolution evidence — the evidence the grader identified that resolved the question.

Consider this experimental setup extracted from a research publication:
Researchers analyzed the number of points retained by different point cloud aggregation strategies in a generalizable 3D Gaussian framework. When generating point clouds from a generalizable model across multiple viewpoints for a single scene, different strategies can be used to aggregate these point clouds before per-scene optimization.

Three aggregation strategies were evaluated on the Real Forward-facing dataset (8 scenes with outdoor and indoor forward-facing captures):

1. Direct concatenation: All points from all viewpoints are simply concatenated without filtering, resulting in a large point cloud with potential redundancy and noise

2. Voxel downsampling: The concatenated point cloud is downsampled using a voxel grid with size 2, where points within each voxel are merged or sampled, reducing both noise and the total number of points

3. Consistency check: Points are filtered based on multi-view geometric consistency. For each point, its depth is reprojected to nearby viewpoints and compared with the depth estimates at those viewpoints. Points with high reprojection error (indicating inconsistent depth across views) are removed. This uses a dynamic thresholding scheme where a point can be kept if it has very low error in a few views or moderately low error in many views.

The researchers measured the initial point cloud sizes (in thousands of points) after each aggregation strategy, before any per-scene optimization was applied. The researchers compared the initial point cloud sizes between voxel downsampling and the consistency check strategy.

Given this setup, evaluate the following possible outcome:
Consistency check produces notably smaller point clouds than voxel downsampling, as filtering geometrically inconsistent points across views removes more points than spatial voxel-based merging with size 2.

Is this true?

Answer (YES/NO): NO